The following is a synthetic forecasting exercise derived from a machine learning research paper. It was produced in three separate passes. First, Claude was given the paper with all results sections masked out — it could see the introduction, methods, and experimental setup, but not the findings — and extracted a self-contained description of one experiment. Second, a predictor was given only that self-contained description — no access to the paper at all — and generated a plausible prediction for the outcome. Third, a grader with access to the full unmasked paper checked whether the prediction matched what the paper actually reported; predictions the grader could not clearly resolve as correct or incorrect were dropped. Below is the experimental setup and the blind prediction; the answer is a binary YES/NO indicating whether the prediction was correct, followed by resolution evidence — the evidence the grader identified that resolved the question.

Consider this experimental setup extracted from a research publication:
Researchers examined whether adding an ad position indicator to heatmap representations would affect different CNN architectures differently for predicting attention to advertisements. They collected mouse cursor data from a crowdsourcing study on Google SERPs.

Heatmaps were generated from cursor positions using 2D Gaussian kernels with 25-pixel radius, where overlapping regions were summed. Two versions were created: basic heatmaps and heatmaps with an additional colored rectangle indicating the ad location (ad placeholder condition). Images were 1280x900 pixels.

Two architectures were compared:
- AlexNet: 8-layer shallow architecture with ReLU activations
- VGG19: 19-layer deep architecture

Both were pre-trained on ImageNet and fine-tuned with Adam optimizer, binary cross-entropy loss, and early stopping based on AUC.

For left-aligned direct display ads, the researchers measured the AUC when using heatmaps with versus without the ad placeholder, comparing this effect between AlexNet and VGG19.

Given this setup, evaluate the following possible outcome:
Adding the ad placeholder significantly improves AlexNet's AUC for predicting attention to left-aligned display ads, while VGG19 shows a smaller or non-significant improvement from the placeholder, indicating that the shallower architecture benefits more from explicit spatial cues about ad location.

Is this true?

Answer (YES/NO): NO